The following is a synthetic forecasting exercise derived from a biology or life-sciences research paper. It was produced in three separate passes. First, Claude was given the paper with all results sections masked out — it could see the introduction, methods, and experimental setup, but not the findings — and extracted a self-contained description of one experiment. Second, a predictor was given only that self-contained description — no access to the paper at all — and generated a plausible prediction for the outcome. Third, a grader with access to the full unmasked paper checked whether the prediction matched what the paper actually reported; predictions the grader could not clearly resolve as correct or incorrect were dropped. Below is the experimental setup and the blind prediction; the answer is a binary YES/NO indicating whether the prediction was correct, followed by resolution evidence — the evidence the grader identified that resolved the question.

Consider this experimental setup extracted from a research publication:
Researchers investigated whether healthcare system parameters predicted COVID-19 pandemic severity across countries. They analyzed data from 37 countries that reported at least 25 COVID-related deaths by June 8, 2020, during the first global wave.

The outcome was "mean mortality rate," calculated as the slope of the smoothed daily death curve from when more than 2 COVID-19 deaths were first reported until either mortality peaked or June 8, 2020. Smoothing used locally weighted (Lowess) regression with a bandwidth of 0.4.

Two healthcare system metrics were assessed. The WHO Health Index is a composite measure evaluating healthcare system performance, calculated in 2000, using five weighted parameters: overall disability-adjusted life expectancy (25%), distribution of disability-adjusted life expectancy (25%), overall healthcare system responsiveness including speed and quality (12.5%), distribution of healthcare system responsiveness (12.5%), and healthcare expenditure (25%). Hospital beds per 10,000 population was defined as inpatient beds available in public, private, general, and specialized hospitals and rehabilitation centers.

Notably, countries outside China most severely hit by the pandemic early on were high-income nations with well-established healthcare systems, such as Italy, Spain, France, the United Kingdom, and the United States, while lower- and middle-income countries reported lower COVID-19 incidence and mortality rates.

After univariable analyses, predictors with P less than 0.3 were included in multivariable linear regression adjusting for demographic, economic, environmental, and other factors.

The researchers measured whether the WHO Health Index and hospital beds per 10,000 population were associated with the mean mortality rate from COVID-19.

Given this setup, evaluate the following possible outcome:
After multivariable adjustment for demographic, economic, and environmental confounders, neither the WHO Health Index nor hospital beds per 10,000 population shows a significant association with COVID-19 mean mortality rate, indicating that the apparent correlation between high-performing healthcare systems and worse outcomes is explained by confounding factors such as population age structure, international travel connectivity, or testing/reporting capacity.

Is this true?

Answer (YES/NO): NO